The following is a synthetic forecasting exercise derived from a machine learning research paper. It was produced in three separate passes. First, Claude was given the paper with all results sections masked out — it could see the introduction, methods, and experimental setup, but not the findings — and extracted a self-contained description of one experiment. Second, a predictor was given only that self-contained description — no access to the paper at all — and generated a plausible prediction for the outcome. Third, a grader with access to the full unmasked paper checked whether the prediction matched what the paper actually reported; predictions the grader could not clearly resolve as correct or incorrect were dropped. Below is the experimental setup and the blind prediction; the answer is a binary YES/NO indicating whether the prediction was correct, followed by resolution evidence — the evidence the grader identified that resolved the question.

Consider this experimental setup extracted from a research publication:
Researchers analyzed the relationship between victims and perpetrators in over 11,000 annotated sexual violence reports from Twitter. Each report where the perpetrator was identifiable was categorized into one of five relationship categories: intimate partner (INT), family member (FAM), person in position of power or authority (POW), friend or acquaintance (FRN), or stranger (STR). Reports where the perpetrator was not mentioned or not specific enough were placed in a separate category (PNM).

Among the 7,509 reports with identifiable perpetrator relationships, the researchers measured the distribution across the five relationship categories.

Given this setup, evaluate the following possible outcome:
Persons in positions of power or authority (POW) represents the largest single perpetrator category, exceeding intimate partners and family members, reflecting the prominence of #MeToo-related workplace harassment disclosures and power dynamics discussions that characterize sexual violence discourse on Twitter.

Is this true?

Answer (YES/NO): NO